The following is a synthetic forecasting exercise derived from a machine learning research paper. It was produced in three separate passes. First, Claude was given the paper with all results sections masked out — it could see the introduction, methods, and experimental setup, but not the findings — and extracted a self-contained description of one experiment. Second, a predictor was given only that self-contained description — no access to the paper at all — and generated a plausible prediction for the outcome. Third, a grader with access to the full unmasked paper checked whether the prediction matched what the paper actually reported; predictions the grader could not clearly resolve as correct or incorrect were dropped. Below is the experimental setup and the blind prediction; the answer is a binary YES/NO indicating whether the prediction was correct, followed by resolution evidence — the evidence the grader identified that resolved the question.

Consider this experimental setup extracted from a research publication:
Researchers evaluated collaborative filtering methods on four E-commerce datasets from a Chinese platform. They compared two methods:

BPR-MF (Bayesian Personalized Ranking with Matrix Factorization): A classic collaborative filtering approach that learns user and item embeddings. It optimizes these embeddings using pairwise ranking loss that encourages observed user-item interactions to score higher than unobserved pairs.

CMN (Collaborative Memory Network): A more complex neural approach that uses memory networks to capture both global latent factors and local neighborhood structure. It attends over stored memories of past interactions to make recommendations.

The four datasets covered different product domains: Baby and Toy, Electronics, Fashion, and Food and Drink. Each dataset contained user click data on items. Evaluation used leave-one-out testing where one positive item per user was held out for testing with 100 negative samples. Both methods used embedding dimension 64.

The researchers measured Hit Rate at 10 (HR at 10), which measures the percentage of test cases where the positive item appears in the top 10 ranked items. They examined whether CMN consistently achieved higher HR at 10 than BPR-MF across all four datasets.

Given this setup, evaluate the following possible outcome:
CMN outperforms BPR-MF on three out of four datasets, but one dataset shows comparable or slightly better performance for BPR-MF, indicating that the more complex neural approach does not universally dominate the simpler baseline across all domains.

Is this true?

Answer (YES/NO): NO